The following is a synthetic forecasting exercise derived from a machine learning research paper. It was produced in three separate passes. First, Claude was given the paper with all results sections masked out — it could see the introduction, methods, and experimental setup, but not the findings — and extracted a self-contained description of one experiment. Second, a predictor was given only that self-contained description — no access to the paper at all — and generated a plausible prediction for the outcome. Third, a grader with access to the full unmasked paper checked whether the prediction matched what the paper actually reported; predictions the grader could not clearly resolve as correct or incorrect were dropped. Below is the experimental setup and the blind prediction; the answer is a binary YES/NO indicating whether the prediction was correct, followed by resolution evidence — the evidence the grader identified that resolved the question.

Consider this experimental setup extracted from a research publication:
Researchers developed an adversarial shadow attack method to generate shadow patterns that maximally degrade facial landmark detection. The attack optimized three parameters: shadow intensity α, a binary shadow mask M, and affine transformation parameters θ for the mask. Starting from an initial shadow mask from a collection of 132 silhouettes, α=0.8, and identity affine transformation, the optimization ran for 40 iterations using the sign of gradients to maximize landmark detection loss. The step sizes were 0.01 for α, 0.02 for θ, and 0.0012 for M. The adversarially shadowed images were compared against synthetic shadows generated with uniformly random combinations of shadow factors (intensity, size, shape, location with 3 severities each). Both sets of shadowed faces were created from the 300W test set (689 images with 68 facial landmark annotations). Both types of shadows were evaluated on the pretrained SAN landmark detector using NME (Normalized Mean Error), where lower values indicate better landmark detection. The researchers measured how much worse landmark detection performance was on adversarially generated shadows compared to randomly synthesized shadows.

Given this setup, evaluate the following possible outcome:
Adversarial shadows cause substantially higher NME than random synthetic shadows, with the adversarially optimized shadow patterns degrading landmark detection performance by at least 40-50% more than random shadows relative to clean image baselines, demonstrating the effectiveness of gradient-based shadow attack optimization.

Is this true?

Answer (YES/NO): YES